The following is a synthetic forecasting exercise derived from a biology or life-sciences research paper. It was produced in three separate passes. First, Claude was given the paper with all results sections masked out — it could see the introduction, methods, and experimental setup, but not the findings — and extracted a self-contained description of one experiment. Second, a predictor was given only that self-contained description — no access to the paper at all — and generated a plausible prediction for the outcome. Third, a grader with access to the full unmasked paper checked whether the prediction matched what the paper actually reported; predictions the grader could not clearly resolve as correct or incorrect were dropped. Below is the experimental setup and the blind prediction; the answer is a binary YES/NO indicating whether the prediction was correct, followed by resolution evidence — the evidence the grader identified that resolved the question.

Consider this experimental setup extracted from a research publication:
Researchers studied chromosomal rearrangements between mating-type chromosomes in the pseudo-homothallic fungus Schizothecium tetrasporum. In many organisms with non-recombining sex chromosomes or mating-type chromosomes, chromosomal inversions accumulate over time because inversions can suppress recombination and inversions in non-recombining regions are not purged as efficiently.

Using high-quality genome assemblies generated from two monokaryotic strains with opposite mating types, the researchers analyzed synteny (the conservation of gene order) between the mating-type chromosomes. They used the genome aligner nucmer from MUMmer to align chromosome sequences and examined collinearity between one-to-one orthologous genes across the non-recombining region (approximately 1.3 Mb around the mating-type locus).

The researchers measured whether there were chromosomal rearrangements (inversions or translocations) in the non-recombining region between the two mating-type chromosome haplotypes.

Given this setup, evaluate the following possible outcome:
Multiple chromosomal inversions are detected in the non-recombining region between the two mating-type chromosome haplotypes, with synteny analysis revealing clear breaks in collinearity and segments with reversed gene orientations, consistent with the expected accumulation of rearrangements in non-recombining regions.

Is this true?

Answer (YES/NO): NO